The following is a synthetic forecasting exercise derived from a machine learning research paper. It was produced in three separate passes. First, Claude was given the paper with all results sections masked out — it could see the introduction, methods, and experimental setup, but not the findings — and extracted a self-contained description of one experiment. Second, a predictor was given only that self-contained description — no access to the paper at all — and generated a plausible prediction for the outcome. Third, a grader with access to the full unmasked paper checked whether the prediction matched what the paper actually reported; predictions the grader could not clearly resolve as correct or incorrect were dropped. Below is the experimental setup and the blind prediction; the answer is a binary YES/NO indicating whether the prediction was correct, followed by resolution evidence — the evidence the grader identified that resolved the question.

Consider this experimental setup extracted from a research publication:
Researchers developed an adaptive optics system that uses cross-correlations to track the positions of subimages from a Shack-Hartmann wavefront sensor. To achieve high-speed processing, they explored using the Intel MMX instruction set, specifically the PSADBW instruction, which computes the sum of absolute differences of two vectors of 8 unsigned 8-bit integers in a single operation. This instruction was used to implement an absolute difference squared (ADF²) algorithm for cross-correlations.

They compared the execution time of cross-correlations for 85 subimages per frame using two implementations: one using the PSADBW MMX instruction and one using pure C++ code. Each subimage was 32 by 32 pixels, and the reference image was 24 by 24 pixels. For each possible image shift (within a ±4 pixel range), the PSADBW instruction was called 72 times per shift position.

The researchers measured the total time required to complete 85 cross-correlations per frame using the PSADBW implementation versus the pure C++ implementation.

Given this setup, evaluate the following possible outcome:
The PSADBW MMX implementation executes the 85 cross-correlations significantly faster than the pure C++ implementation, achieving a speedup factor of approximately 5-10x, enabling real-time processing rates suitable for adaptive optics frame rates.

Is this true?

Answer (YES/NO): YES